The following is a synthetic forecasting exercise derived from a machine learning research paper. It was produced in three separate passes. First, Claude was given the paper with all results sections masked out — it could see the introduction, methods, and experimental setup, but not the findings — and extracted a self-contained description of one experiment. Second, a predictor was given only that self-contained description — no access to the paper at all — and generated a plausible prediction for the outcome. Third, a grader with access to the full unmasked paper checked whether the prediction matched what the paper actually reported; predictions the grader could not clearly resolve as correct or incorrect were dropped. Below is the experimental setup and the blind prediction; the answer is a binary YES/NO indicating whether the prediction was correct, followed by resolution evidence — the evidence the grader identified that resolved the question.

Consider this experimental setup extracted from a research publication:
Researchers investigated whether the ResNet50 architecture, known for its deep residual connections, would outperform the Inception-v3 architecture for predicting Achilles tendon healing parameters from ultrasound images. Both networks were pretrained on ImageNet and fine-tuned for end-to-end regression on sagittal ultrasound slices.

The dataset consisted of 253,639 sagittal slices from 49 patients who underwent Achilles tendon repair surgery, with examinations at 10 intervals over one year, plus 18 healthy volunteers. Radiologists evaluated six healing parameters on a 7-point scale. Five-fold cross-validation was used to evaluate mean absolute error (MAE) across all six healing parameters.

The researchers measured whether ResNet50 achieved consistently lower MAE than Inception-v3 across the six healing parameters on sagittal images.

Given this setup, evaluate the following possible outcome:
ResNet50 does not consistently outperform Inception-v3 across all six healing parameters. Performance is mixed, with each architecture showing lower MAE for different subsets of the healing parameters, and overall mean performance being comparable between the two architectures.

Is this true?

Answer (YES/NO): NO